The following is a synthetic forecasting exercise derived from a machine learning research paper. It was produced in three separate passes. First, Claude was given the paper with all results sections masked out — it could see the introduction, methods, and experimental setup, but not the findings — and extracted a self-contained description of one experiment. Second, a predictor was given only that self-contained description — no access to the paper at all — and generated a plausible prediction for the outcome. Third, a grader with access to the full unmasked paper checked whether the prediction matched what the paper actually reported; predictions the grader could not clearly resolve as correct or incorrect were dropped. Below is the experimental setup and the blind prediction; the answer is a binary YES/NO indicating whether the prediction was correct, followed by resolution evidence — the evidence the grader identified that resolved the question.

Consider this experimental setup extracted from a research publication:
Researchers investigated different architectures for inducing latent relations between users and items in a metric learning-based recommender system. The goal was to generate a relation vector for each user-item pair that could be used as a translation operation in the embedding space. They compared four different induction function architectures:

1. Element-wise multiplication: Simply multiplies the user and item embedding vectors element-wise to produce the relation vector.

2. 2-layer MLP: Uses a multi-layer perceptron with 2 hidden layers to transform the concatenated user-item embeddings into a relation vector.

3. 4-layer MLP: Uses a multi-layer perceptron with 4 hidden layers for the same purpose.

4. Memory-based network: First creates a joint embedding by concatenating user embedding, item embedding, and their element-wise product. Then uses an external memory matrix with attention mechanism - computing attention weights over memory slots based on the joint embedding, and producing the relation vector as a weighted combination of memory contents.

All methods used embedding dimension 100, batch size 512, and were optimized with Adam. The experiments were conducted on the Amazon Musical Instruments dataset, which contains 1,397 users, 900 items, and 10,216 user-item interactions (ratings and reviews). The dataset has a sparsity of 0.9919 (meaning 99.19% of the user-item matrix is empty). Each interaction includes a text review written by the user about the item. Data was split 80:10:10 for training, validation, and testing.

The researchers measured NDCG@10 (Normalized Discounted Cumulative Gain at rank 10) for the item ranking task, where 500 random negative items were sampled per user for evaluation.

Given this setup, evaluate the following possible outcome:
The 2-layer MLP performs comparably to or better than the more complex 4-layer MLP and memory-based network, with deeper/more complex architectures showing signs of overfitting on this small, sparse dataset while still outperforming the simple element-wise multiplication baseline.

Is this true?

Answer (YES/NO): NO